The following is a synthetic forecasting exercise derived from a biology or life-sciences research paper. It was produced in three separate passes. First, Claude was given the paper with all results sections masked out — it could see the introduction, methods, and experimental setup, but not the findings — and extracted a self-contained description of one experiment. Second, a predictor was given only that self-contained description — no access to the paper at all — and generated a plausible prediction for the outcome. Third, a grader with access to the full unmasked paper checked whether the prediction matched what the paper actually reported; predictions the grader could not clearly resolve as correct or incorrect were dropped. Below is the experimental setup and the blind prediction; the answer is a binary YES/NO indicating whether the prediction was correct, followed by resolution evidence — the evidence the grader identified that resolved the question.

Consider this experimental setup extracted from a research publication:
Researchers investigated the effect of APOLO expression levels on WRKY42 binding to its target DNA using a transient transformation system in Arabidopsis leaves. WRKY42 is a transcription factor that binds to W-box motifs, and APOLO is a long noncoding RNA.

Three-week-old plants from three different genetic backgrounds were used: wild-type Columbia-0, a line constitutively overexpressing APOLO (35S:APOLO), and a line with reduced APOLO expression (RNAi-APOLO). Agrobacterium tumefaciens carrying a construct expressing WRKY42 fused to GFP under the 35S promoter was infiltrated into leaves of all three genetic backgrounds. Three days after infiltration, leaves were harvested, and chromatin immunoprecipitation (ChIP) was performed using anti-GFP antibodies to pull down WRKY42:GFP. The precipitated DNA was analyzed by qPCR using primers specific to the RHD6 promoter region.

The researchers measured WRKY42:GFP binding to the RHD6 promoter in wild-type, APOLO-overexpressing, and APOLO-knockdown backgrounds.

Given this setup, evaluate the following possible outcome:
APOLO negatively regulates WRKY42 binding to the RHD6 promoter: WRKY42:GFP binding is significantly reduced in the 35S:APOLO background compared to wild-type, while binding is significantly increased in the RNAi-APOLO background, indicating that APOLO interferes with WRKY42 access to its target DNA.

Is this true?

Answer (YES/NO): NO